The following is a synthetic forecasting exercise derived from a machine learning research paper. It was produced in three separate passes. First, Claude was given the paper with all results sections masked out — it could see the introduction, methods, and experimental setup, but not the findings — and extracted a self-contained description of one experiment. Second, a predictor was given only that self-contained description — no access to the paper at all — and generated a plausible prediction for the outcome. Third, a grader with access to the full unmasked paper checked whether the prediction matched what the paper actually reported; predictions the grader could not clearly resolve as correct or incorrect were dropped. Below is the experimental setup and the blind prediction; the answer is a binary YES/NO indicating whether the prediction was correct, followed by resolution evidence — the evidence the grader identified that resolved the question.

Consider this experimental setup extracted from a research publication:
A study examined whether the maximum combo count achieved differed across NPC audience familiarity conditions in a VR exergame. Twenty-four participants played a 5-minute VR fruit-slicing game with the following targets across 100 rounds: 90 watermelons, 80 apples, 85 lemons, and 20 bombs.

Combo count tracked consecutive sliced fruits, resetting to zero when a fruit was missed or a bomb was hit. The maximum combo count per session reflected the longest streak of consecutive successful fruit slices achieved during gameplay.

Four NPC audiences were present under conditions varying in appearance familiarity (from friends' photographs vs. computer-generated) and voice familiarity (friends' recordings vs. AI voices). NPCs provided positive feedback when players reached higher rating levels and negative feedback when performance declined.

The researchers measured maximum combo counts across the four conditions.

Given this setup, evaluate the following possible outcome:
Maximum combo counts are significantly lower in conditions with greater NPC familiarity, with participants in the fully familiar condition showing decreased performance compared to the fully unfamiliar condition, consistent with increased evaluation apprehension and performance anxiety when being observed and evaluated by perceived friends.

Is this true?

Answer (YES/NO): NO